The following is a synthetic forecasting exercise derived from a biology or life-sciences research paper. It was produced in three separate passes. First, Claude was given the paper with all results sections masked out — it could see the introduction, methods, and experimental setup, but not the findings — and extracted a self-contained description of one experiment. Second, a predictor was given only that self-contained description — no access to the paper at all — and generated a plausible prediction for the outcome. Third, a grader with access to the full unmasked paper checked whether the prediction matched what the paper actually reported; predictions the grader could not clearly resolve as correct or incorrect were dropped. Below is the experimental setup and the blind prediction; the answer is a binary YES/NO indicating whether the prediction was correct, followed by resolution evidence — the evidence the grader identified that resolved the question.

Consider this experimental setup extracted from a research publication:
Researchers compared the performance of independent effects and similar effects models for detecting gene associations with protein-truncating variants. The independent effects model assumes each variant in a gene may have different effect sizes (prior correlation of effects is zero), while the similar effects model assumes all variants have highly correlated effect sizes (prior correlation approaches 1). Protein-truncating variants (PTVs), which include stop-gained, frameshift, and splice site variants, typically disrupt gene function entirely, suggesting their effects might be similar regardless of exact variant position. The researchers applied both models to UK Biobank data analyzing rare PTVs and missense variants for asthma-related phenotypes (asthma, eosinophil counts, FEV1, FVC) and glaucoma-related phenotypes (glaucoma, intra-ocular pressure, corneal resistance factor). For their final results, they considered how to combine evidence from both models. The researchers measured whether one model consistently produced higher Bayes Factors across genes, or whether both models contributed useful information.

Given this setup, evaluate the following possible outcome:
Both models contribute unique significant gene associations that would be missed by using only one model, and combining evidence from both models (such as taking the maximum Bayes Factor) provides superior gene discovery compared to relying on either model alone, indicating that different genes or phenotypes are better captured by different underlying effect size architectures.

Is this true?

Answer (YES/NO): NO